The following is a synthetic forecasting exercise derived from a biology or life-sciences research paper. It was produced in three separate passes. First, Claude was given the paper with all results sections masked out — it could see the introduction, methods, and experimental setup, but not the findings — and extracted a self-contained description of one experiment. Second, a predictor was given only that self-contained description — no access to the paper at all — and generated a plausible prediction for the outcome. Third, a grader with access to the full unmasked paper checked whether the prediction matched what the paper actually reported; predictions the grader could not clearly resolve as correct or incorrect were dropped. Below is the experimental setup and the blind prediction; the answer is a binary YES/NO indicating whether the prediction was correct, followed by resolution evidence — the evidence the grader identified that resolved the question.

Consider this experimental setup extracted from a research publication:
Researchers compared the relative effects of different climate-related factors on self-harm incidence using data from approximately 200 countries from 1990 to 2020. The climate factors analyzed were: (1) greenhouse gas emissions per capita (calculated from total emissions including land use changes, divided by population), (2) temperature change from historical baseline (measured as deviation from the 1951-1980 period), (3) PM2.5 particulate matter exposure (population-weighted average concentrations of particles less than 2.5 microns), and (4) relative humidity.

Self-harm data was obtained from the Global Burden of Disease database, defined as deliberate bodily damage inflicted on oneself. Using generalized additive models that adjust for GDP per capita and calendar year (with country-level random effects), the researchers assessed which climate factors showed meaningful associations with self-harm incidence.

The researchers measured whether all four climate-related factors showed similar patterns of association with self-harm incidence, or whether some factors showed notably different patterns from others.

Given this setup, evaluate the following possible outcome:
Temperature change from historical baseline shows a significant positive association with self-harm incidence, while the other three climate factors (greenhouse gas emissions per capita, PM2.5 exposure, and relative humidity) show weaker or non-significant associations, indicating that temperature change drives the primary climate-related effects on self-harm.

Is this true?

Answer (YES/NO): NO